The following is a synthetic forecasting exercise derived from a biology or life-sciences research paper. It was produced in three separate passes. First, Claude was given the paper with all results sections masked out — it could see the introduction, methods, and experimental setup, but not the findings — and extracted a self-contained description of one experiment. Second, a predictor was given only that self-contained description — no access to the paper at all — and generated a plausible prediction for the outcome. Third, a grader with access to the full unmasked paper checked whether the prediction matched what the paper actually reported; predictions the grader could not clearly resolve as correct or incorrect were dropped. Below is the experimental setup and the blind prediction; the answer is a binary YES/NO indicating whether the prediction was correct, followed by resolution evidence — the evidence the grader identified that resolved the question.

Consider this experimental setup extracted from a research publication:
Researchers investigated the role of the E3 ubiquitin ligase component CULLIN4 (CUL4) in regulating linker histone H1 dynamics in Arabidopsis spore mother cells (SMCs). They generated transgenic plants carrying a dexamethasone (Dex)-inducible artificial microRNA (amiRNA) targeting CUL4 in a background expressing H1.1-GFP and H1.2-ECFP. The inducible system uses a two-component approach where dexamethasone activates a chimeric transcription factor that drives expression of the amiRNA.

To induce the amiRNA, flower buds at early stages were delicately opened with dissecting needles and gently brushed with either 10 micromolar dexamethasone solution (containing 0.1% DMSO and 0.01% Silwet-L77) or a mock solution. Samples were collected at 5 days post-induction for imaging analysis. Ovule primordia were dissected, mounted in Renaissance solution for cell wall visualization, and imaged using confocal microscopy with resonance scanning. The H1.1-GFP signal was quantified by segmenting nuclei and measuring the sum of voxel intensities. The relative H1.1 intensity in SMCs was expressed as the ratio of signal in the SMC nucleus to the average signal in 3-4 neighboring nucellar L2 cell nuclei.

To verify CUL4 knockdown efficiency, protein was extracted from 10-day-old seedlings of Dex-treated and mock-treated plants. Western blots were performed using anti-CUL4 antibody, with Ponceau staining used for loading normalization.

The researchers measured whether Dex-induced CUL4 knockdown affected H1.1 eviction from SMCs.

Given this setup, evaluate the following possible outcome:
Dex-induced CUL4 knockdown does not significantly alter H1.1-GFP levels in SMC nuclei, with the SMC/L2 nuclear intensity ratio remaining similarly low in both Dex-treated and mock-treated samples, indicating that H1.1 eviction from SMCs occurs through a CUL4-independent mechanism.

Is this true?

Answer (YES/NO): NO